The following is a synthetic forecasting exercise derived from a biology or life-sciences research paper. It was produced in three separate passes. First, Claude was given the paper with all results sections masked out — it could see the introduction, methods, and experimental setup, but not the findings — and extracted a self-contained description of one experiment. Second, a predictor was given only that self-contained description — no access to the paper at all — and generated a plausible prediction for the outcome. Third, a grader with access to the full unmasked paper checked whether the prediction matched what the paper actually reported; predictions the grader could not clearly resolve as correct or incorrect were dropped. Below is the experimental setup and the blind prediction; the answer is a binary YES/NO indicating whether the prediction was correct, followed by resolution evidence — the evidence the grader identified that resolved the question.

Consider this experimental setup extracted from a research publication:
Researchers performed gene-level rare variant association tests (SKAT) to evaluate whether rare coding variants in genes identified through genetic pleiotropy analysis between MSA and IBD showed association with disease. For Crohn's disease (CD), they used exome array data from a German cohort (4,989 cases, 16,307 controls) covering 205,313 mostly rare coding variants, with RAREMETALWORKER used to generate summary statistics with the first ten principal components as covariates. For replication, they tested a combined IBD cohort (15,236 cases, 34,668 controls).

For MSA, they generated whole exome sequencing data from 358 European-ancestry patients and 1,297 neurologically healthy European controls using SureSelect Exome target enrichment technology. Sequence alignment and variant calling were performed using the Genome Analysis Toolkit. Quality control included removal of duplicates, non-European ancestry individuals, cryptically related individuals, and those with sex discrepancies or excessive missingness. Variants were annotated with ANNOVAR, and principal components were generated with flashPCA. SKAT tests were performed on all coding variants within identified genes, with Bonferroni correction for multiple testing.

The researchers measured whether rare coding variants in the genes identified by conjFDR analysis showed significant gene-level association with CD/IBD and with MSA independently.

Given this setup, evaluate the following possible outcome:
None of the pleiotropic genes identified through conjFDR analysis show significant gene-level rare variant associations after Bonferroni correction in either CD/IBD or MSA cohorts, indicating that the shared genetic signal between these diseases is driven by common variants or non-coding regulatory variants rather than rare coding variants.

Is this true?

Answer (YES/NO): NO